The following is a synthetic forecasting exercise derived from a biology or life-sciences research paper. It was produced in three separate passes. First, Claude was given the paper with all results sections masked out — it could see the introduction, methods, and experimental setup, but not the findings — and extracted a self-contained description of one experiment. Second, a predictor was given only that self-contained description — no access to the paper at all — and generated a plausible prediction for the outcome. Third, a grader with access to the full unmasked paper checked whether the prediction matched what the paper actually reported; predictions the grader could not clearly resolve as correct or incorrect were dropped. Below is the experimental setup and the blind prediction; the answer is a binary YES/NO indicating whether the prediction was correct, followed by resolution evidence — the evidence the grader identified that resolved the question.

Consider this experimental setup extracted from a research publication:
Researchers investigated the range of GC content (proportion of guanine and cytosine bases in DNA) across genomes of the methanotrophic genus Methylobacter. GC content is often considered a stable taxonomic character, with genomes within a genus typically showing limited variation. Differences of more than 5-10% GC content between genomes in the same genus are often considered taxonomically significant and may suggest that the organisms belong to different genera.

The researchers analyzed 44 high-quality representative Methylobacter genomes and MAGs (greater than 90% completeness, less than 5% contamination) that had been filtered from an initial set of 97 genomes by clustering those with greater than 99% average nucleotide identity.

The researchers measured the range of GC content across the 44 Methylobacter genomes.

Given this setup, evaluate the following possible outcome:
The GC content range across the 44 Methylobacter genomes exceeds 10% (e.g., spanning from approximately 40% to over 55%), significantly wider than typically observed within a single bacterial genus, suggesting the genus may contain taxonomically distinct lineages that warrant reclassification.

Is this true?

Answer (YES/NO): YES